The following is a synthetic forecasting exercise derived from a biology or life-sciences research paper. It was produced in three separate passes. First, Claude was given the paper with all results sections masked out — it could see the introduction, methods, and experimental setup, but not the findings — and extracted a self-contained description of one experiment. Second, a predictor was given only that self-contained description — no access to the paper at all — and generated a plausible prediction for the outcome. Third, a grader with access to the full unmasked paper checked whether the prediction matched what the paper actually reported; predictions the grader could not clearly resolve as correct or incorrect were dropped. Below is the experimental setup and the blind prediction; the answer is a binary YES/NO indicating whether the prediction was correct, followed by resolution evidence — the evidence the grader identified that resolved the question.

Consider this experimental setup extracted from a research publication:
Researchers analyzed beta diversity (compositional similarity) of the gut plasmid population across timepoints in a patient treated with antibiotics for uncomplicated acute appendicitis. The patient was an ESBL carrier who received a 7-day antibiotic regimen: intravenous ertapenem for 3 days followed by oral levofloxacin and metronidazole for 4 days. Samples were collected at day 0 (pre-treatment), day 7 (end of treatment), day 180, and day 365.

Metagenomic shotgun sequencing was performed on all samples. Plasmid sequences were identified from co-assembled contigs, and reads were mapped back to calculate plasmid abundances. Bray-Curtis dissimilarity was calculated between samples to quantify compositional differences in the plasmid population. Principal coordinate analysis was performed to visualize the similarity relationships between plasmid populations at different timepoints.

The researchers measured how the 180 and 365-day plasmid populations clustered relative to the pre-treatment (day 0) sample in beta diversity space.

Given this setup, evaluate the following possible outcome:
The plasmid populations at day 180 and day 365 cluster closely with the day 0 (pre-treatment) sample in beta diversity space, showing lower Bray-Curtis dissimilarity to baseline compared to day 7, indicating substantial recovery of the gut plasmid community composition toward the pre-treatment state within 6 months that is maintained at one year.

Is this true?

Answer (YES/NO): NO